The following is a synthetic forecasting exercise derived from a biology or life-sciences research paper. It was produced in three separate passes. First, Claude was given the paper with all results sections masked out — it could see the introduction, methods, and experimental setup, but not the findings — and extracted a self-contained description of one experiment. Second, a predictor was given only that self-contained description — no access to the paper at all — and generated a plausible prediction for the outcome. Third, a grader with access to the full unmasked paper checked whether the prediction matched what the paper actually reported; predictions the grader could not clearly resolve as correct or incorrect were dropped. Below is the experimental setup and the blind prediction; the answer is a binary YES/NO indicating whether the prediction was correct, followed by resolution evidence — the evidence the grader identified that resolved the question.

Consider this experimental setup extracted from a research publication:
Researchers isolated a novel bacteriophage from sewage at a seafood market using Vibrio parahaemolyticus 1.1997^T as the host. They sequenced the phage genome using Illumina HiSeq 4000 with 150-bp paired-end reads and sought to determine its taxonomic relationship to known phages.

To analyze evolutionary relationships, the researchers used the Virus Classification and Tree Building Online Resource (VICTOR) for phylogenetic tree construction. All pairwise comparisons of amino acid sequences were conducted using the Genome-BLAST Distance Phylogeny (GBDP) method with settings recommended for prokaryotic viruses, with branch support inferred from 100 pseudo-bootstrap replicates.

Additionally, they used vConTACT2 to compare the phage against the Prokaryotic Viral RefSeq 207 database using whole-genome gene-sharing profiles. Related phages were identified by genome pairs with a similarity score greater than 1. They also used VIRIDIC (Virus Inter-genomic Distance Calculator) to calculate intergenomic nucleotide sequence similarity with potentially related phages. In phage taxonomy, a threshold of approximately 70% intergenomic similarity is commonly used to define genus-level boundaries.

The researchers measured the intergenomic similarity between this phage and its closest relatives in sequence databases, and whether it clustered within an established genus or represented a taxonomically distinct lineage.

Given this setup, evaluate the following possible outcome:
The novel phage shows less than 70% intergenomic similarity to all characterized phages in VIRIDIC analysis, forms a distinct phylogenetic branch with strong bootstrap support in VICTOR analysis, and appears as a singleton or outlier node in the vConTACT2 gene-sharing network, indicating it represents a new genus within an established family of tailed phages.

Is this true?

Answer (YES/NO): NO